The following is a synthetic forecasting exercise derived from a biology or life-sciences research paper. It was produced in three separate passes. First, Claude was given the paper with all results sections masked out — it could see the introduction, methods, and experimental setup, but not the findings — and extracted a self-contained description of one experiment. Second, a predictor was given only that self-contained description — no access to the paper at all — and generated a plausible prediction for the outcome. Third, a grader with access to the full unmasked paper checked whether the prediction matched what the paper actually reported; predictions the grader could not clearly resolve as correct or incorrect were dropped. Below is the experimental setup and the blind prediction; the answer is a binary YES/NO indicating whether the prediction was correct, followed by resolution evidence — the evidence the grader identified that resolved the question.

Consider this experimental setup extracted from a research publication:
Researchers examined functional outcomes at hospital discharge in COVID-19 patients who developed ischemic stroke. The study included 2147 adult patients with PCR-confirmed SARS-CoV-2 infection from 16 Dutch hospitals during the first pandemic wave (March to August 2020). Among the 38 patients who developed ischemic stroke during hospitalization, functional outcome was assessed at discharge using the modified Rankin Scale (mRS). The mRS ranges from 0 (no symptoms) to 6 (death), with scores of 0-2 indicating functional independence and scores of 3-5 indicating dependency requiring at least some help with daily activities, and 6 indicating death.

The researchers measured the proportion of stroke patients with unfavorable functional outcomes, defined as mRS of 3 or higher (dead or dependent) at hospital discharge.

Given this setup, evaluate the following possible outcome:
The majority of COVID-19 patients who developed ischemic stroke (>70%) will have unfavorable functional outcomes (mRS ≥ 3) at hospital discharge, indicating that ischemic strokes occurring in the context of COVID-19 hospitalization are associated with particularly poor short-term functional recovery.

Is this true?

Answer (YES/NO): YES